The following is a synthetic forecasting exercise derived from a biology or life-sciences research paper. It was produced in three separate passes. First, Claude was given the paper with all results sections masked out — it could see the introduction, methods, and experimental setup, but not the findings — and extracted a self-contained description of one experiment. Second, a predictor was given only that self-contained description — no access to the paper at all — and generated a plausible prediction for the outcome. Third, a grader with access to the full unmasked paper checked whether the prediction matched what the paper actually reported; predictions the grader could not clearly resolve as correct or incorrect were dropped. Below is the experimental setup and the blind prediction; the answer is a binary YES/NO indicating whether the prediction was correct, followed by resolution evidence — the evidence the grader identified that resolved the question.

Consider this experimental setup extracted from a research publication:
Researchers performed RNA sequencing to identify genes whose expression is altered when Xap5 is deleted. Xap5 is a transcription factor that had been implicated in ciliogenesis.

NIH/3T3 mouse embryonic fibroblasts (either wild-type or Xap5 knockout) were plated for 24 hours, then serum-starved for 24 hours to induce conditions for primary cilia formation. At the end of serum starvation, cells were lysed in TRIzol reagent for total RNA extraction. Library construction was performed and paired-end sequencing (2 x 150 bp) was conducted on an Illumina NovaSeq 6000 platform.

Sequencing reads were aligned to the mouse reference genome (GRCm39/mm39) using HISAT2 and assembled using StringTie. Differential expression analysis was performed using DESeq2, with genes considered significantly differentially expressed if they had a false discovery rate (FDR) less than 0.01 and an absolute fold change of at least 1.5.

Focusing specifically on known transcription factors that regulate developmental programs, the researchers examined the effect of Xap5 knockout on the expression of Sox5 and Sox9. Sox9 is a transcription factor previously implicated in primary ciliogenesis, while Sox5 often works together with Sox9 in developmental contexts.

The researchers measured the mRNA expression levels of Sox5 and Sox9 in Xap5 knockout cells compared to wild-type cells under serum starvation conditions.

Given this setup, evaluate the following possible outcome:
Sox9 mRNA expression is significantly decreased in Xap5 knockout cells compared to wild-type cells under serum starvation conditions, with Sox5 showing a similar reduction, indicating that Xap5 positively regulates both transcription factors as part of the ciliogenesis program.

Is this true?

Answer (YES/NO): YES